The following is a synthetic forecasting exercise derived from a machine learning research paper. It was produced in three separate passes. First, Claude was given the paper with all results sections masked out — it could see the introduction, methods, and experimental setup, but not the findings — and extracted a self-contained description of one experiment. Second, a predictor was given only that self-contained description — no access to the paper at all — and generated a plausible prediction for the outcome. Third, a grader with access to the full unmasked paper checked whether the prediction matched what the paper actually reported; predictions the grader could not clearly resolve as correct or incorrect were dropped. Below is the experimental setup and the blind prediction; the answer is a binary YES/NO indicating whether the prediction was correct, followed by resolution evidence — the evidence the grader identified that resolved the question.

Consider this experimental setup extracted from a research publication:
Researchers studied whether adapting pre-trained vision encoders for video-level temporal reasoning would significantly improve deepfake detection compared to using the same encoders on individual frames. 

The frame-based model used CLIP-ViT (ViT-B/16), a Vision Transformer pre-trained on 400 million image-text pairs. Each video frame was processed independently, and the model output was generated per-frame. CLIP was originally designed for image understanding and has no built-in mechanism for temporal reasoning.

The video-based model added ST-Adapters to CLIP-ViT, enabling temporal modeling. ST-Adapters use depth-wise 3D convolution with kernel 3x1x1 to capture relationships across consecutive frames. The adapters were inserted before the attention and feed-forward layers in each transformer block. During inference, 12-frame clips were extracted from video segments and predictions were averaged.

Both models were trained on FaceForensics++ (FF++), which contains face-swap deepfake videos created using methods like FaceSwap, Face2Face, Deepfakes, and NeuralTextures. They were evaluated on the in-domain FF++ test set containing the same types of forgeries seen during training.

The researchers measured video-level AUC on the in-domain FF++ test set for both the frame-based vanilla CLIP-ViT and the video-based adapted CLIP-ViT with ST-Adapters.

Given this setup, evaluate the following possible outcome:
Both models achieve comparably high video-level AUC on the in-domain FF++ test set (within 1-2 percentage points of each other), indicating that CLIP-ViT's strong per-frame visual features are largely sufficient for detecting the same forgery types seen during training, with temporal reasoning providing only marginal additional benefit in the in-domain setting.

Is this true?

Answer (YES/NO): NO